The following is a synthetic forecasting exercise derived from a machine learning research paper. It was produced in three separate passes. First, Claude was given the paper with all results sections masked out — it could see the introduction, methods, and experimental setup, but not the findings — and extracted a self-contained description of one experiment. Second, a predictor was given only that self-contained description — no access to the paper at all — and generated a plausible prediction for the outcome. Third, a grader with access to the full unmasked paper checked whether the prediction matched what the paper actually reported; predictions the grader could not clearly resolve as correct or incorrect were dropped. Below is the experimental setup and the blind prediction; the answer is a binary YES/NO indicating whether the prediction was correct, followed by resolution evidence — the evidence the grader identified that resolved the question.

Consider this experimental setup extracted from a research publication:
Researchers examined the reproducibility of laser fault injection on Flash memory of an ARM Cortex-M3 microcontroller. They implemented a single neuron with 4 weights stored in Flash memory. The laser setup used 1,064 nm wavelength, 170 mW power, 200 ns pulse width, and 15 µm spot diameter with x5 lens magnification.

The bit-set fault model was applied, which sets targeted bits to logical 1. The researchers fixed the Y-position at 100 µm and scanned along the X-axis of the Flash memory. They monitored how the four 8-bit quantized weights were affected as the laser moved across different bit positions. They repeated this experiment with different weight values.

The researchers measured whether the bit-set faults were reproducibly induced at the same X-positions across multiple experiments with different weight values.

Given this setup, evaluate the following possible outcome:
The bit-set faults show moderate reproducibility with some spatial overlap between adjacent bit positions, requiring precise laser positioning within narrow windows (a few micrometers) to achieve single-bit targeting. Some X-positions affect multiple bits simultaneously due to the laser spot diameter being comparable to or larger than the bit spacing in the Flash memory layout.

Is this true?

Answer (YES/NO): NO